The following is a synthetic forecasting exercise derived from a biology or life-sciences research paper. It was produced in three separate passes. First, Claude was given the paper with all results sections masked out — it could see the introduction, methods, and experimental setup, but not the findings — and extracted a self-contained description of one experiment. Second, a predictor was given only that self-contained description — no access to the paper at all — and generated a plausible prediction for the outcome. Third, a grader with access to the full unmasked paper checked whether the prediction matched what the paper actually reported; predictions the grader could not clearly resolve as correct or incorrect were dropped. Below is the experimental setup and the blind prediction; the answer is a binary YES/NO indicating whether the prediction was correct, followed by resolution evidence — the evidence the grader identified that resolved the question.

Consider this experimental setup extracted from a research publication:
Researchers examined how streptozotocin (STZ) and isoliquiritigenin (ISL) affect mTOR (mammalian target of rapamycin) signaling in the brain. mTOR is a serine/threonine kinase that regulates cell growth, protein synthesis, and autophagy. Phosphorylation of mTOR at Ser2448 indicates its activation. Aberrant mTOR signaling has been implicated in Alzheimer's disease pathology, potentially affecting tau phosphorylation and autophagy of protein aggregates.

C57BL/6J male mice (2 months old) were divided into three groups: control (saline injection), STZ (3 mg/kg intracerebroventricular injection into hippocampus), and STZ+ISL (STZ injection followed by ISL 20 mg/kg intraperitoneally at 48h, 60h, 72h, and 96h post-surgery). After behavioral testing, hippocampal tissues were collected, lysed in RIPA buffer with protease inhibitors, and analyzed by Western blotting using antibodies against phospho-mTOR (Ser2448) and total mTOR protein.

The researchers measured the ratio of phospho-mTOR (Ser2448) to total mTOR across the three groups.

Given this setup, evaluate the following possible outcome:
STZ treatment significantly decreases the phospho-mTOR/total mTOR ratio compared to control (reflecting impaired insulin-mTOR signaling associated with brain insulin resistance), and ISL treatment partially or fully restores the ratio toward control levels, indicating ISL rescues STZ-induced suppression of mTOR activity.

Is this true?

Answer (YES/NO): NO